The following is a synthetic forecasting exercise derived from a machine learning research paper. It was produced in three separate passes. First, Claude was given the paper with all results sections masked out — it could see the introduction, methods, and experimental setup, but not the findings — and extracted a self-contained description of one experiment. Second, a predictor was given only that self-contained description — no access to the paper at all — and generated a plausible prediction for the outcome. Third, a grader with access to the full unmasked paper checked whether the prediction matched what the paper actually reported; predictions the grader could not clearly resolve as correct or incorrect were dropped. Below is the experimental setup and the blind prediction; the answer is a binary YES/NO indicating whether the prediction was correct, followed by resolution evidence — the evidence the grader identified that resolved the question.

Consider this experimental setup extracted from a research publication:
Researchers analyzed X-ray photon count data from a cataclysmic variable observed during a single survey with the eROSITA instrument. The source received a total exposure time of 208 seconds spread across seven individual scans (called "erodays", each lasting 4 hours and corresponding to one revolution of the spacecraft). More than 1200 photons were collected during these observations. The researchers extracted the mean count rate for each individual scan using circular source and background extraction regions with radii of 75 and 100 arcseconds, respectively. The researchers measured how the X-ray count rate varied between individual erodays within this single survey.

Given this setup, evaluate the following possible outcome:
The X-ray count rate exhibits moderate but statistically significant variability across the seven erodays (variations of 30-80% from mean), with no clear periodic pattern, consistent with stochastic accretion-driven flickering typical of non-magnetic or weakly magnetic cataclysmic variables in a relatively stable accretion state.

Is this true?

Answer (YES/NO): NO